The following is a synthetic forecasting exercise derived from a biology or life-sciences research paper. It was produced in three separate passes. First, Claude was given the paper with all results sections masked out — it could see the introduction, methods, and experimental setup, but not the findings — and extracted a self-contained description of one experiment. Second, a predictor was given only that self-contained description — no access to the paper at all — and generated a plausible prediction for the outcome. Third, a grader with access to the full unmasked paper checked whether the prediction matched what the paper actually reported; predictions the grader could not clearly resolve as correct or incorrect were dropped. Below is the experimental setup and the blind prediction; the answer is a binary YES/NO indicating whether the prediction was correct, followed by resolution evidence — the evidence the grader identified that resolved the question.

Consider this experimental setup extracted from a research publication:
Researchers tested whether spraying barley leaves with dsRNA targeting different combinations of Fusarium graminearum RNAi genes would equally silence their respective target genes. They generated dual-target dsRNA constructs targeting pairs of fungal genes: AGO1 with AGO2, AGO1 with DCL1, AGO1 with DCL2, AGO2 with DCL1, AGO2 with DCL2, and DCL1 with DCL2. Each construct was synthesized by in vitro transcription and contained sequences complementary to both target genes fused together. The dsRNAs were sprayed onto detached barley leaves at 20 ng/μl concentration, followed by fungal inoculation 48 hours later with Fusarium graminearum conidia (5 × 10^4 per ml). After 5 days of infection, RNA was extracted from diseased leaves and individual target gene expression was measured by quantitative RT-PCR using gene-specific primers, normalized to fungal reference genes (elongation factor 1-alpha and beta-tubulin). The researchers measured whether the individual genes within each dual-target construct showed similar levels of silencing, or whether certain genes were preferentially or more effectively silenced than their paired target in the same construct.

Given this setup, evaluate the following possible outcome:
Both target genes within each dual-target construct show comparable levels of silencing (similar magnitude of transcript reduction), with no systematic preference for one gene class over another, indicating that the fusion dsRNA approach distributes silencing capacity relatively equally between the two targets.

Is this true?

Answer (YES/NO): NO